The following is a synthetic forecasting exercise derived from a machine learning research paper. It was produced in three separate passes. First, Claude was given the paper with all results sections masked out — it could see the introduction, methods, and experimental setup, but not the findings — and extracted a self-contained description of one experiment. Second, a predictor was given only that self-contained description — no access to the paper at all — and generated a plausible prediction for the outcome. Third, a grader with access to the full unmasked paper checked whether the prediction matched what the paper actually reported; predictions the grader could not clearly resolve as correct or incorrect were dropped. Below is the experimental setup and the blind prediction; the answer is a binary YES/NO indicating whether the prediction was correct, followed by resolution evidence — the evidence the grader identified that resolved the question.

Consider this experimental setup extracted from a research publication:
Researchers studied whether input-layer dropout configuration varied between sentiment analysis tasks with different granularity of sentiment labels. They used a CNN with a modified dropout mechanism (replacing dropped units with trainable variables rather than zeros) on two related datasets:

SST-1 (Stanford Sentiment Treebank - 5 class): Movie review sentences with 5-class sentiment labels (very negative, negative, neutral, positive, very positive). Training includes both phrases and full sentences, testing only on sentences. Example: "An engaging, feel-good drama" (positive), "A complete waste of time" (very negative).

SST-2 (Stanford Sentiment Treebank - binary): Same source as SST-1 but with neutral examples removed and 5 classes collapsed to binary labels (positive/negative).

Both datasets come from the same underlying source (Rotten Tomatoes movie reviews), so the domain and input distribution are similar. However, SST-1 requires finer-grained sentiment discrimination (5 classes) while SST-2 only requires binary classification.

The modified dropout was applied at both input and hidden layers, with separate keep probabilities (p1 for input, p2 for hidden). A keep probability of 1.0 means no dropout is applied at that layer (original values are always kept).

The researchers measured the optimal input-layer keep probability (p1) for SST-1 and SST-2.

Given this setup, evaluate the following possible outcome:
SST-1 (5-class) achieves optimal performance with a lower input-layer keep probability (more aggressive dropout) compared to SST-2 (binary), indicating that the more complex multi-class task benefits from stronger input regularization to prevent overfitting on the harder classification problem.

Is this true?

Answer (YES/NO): YES